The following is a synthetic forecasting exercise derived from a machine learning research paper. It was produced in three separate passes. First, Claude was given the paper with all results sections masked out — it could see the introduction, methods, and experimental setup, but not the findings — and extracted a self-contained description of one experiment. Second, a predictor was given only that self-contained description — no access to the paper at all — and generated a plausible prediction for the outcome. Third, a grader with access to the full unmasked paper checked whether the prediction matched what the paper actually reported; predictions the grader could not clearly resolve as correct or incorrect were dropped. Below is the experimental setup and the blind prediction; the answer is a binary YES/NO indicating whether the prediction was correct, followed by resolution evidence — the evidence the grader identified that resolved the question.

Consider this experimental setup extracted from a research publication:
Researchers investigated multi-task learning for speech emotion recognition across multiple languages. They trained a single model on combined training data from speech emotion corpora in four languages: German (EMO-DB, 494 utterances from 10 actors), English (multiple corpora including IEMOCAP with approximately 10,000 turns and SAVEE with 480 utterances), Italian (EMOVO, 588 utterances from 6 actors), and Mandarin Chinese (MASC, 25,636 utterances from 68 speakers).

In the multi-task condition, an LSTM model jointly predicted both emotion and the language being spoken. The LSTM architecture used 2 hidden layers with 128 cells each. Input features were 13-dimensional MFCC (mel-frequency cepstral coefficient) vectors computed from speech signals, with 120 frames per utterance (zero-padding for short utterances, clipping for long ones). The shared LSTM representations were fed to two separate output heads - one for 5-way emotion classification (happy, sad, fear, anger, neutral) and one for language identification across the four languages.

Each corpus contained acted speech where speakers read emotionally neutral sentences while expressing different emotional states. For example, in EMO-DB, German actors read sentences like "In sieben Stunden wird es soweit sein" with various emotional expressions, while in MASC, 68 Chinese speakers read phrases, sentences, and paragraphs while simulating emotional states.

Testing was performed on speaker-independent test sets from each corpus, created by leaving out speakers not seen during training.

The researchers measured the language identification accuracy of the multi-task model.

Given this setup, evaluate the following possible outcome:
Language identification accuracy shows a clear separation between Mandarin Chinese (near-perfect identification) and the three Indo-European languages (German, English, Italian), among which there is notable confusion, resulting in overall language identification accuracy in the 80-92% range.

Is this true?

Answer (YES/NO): NO